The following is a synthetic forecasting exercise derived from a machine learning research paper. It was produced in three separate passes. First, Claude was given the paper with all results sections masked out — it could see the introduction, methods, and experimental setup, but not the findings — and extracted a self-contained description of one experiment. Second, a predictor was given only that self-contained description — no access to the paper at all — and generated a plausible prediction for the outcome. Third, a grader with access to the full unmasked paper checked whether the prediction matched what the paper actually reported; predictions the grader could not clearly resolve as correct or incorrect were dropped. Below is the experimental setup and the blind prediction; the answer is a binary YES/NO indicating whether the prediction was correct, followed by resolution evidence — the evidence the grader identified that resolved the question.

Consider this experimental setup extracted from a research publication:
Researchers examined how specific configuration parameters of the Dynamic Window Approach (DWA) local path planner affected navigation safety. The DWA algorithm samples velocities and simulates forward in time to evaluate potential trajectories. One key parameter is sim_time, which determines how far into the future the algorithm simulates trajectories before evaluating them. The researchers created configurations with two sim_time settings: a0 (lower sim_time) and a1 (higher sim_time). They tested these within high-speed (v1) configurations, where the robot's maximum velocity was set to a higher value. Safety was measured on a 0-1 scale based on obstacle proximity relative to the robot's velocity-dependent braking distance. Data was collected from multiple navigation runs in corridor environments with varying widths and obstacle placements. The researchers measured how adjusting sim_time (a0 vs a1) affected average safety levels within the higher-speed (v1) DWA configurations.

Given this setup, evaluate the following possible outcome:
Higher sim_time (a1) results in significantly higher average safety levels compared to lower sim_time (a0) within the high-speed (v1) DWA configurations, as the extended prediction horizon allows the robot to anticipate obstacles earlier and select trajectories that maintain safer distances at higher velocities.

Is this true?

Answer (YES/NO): YES